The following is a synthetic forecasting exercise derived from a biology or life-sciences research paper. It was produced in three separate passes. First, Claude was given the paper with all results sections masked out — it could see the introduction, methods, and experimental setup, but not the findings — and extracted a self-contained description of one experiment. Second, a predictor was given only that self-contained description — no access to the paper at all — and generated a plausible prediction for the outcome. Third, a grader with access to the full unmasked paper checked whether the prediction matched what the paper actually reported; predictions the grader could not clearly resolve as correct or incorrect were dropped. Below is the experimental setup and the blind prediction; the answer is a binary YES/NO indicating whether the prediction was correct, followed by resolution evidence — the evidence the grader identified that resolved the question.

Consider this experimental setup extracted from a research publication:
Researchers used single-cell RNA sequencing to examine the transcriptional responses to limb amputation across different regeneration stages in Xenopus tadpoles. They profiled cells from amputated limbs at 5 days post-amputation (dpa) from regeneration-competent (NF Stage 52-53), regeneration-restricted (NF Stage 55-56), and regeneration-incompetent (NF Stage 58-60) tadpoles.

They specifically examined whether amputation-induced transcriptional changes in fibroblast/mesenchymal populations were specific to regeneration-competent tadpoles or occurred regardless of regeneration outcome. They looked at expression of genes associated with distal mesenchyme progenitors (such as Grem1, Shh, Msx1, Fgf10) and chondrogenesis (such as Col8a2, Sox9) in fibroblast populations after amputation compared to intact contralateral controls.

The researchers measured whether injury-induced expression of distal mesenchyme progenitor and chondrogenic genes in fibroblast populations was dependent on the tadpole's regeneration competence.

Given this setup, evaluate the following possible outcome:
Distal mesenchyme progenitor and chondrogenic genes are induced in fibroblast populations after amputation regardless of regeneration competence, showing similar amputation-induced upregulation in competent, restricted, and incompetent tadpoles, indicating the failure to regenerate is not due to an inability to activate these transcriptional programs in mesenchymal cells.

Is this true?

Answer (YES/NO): NO